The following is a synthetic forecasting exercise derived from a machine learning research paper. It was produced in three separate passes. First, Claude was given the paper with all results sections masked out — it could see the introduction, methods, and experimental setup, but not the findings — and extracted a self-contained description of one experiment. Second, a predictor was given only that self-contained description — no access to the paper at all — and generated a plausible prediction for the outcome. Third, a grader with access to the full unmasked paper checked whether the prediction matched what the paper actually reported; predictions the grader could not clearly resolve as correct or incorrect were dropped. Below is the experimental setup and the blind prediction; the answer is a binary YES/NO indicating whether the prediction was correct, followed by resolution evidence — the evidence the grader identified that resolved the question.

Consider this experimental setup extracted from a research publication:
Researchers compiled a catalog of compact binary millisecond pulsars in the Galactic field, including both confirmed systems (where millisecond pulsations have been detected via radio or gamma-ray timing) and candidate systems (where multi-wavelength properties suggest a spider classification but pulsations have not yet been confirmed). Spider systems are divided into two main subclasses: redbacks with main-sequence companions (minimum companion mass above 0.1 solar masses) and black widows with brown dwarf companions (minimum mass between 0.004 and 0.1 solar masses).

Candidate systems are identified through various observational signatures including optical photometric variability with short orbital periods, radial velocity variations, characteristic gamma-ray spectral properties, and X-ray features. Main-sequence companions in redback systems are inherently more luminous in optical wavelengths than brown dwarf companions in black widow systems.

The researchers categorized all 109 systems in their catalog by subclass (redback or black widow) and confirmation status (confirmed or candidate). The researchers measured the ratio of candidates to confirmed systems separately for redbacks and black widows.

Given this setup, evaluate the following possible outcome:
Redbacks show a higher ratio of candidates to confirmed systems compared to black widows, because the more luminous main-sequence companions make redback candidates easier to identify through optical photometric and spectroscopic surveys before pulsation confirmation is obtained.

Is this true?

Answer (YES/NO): YES